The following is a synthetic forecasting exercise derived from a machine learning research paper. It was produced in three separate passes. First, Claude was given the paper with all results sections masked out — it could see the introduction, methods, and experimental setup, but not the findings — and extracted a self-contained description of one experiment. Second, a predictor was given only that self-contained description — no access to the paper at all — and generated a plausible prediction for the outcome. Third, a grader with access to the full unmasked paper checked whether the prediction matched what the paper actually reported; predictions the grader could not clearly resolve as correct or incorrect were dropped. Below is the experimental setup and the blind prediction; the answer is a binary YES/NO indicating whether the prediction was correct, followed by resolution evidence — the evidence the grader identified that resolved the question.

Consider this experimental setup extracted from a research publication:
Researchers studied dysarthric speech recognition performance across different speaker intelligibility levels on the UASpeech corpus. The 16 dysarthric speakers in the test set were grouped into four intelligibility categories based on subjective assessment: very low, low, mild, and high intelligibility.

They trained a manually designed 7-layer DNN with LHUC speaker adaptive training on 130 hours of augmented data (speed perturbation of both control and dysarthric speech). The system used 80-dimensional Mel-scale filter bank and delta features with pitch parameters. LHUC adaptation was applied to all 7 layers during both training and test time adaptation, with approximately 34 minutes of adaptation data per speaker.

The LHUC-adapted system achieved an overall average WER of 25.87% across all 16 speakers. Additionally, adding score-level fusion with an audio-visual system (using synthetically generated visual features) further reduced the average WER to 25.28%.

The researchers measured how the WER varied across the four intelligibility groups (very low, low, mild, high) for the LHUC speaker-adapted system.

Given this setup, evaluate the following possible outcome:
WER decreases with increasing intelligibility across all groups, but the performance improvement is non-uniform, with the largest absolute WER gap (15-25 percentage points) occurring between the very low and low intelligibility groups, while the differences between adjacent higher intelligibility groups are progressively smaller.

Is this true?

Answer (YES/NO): NO